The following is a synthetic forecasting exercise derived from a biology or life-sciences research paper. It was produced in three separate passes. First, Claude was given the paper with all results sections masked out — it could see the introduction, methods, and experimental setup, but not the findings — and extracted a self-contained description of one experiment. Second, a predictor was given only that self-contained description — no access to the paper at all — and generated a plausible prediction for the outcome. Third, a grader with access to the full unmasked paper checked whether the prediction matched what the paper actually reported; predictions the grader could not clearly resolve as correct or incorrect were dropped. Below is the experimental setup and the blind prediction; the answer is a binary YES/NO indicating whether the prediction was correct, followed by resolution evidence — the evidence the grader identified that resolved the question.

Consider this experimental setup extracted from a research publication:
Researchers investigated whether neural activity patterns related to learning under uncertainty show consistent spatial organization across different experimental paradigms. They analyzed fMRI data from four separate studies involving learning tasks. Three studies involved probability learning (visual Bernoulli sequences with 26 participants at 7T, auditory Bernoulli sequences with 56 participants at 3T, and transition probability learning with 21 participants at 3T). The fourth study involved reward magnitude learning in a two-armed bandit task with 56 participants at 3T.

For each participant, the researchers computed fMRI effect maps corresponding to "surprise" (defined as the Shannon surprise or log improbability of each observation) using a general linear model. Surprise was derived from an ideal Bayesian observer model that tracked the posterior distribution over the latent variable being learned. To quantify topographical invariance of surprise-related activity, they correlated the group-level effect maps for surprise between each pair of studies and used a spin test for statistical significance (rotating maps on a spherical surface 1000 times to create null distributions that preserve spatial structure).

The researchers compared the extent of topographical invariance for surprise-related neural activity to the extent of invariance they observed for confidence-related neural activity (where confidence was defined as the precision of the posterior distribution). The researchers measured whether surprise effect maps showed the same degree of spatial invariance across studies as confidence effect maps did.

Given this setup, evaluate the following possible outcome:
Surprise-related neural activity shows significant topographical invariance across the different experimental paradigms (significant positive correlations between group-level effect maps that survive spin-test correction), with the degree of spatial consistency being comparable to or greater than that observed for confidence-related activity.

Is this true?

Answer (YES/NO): NO